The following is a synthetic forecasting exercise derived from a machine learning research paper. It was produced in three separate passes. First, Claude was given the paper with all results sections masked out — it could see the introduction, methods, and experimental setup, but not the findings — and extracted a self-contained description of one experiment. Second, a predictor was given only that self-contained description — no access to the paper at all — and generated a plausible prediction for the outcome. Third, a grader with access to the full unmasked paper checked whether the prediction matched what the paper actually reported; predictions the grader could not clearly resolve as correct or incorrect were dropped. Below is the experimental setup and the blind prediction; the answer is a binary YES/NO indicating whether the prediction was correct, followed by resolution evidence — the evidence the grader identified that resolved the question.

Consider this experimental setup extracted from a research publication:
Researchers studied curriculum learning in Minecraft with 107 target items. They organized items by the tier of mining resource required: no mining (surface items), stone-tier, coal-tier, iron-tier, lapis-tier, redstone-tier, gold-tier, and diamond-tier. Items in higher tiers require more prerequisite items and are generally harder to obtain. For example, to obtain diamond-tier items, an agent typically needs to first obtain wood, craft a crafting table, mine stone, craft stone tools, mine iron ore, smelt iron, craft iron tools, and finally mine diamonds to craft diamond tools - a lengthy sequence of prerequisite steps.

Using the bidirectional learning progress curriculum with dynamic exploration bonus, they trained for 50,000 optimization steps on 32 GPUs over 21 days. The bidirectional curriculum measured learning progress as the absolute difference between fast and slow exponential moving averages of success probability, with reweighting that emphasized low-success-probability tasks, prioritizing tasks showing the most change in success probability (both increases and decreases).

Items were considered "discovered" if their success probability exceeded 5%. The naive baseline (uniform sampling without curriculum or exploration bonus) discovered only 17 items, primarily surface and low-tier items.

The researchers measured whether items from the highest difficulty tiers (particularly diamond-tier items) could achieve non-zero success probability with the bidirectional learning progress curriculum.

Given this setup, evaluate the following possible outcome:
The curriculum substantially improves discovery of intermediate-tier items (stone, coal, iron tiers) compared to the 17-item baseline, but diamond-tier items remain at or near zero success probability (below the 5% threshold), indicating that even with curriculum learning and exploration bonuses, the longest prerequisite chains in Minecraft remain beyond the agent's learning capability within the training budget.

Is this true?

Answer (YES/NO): NO